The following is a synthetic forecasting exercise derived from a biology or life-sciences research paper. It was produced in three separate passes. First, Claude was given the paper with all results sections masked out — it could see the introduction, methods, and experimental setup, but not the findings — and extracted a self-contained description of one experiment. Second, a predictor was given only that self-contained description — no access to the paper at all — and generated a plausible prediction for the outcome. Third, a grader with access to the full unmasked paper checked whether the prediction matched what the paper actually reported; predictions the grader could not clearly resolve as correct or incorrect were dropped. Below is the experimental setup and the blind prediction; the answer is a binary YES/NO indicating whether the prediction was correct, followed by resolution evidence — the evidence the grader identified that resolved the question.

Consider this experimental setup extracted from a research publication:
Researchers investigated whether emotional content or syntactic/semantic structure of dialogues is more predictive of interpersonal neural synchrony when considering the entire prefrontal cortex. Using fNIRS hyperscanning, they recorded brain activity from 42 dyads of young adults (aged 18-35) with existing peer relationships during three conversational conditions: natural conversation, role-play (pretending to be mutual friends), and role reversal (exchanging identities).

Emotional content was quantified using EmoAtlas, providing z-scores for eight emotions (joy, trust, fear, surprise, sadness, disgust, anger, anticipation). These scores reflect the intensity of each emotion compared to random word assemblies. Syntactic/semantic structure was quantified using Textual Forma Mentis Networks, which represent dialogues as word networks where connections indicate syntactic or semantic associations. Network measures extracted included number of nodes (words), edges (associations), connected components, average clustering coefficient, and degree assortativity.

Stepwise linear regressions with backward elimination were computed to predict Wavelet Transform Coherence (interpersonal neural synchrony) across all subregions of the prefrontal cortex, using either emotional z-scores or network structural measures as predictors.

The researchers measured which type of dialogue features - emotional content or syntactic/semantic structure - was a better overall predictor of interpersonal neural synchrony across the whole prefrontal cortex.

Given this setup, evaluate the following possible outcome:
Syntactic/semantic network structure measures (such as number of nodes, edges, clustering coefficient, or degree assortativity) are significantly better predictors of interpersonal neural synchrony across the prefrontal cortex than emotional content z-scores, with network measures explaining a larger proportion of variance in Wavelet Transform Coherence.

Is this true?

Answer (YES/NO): NO